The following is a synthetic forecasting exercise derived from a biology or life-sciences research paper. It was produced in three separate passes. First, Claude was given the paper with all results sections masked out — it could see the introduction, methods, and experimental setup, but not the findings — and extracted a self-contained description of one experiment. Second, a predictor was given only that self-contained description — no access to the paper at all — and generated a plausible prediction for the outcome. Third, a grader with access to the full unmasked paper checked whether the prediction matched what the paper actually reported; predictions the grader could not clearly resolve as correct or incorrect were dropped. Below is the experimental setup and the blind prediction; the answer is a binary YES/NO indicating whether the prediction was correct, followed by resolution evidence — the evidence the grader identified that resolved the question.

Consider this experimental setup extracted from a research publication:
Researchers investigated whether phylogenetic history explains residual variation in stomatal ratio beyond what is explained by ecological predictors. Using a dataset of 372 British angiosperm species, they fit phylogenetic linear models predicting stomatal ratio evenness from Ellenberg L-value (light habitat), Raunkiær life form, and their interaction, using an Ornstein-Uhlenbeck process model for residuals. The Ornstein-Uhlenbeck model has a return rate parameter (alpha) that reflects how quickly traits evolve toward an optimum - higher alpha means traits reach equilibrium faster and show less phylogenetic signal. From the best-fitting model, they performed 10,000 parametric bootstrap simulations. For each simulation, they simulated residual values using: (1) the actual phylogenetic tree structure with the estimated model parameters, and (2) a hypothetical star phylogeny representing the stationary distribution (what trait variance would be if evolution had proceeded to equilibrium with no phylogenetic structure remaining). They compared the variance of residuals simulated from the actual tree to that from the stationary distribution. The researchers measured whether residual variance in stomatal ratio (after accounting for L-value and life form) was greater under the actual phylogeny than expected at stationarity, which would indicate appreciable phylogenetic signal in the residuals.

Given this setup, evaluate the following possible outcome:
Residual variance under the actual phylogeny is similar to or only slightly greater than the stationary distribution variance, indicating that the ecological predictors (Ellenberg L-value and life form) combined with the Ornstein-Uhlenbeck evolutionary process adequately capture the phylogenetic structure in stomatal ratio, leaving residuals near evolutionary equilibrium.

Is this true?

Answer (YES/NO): YES